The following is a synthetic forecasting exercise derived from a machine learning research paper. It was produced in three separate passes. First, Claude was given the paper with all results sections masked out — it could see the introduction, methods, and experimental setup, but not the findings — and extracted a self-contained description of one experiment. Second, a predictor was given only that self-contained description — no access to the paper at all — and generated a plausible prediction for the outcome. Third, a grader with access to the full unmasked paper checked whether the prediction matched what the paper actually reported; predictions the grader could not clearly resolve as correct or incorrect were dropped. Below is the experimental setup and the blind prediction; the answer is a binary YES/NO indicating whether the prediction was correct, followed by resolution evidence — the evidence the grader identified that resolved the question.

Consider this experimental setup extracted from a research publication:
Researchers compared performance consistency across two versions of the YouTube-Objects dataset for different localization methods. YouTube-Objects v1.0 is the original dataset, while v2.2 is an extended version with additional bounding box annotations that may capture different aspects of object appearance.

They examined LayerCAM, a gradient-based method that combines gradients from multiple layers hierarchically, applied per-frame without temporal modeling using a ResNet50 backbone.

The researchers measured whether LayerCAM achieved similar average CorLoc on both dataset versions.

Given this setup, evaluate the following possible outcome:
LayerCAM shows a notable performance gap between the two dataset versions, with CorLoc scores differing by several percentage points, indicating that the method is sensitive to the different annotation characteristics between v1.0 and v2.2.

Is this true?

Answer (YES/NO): NO